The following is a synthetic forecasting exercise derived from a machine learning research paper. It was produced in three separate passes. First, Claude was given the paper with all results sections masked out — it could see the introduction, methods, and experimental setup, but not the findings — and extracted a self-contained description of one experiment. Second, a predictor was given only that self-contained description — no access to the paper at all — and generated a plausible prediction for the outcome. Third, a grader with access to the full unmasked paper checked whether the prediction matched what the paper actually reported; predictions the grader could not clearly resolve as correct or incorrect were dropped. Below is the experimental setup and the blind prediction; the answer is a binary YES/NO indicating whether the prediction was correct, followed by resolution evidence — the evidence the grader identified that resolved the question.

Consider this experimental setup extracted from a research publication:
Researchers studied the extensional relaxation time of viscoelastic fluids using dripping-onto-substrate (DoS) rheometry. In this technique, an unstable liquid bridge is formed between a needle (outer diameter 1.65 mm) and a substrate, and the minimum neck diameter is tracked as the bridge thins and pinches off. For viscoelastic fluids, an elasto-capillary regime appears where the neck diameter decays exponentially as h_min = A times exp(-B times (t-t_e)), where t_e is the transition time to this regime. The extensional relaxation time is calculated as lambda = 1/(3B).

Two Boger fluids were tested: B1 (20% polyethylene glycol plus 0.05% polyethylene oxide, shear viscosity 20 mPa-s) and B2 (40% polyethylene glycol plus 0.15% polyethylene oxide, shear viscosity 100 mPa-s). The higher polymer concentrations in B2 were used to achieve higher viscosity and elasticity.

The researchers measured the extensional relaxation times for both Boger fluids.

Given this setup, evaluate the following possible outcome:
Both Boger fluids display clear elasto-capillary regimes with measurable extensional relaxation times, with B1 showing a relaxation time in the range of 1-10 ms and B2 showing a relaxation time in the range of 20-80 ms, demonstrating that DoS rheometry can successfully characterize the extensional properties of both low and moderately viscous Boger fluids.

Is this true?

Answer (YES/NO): NO